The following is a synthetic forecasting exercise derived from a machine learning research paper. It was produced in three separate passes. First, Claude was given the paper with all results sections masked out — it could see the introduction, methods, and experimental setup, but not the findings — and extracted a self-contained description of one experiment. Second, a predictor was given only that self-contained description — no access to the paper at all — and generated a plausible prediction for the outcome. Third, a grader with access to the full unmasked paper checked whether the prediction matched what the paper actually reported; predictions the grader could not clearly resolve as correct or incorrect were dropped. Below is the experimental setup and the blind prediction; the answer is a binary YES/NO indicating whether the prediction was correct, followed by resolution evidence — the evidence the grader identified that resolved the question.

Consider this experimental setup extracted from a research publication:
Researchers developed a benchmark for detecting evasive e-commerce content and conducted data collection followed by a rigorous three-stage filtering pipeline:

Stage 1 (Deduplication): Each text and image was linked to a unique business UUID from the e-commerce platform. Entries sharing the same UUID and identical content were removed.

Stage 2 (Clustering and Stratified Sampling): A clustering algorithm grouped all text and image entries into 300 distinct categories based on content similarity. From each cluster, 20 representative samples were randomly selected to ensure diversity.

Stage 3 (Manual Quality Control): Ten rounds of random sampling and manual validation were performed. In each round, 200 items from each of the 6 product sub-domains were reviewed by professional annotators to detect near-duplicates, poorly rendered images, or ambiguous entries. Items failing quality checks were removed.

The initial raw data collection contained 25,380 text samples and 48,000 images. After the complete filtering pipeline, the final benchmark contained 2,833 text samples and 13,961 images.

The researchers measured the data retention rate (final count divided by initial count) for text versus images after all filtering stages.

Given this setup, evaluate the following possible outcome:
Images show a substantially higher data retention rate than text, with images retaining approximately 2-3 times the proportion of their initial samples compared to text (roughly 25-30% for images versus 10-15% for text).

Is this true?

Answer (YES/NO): YES